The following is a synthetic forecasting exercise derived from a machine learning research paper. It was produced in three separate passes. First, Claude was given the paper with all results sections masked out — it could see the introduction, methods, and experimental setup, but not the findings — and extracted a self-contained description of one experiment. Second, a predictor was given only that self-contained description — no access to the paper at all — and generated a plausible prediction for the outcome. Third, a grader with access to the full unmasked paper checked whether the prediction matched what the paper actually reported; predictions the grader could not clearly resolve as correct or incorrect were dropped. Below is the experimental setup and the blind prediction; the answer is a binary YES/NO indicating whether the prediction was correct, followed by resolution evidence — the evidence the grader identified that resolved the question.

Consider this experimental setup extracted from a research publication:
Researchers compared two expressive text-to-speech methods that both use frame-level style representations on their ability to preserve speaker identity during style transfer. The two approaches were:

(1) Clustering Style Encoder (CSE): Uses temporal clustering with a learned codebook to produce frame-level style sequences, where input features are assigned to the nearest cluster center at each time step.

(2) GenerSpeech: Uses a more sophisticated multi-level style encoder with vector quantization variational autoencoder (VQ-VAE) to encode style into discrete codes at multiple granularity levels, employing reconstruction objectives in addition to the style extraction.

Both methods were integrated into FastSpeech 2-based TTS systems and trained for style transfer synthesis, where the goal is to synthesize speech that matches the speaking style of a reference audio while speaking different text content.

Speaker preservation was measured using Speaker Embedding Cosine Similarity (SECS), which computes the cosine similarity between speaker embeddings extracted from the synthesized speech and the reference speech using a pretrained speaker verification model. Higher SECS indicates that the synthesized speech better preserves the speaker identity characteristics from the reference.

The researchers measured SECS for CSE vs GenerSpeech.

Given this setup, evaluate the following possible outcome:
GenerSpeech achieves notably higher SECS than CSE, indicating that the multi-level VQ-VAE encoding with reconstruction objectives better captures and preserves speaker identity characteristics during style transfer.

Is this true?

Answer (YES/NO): NO